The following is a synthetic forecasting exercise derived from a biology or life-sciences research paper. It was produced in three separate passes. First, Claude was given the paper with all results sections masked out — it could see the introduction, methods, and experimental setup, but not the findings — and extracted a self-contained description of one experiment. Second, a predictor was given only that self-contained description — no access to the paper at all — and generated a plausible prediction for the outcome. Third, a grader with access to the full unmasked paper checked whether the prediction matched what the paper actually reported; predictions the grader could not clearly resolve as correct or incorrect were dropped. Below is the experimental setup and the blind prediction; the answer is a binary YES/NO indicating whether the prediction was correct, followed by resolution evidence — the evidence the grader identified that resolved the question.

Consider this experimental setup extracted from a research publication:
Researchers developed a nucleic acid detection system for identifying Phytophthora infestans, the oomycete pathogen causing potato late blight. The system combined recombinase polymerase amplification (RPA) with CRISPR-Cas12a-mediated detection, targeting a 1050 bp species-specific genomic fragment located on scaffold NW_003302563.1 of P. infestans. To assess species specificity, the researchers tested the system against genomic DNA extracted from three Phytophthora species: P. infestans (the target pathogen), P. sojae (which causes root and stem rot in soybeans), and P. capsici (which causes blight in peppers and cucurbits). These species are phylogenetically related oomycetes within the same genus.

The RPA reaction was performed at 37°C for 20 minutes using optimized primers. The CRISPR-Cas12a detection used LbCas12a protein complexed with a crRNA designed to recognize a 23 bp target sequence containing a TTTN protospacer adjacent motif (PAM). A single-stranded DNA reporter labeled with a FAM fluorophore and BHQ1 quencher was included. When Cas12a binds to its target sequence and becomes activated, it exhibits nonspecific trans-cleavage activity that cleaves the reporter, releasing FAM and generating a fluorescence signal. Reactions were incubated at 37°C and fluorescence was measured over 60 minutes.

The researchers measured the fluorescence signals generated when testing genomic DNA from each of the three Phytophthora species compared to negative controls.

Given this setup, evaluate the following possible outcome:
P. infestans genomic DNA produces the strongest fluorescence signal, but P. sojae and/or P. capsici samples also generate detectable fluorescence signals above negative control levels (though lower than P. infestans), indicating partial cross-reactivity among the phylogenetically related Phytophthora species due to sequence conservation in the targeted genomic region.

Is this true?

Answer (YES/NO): NO